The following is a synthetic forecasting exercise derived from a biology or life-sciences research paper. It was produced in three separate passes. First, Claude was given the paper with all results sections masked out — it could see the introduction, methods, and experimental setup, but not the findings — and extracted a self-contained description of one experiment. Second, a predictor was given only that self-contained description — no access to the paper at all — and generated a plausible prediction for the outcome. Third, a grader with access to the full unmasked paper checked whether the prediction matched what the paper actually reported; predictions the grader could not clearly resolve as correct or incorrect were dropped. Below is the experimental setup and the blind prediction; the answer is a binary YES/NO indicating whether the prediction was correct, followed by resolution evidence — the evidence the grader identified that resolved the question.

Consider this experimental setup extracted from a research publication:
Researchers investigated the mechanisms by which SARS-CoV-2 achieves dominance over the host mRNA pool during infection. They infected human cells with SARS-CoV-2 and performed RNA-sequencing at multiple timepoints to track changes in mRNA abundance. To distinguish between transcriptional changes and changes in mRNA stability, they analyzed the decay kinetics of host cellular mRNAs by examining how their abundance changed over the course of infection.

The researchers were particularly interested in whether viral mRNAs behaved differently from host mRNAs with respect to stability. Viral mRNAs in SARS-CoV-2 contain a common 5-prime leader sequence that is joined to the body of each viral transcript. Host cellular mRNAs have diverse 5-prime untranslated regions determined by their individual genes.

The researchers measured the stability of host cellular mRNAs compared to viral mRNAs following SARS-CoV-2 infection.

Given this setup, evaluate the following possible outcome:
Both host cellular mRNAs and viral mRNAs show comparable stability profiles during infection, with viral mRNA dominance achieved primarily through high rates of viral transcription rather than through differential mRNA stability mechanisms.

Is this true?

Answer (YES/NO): NO